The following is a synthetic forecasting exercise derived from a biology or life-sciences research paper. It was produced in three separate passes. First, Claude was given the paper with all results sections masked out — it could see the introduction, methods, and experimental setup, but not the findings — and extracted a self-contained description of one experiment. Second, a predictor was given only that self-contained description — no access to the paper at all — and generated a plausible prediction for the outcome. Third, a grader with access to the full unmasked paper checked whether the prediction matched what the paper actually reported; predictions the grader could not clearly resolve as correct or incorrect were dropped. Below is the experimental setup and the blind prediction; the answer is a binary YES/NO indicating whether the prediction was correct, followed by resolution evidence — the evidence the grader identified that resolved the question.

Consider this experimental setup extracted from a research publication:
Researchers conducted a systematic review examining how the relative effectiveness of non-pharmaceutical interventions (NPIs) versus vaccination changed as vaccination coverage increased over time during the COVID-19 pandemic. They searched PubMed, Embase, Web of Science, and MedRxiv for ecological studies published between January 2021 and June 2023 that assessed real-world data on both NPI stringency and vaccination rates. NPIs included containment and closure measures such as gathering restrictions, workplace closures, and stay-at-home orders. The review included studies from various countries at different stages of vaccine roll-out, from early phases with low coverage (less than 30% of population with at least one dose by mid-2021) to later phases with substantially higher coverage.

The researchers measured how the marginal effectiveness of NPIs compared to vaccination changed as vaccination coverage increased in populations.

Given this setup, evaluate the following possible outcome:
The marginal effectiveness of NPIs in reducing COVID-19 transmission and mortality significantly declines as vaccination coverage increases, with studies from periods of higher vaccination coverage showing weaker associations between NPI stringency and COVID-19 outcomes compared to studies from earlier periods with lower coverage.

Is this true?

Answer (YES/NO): NO